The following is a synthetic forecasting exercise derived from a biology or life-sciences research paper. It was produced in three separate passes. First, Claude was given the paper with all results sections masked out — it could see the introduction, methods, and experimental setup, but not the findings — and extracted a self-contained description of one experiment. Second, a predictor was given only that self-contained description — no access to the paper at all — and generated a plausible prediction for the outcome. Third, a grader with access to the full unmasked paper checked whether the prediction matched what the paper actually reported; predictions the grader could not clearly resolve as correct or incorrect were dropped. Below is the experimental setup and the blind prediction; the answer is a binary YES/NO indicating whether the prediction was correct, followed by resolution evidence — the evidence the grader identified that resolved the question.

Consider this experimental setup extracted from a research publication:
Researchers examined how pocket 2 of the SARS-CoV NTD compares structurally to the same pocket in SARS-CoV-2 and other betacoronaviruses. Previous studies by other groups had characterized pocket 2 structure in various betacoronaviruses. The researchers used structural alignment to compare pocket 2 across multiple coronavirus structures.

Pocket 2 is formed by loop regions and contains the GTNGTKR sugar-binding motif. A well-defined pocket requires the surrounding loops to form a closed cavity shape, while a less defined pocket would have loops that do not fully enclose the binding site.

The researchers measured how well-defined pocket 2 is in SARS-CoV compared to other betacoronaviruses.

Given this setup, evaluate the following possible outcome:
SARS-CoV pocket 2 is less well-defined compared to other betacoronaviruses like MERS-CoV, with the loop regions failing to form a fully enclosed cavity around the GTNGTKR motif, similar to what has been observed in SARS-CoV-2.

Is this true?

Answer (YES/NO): NO